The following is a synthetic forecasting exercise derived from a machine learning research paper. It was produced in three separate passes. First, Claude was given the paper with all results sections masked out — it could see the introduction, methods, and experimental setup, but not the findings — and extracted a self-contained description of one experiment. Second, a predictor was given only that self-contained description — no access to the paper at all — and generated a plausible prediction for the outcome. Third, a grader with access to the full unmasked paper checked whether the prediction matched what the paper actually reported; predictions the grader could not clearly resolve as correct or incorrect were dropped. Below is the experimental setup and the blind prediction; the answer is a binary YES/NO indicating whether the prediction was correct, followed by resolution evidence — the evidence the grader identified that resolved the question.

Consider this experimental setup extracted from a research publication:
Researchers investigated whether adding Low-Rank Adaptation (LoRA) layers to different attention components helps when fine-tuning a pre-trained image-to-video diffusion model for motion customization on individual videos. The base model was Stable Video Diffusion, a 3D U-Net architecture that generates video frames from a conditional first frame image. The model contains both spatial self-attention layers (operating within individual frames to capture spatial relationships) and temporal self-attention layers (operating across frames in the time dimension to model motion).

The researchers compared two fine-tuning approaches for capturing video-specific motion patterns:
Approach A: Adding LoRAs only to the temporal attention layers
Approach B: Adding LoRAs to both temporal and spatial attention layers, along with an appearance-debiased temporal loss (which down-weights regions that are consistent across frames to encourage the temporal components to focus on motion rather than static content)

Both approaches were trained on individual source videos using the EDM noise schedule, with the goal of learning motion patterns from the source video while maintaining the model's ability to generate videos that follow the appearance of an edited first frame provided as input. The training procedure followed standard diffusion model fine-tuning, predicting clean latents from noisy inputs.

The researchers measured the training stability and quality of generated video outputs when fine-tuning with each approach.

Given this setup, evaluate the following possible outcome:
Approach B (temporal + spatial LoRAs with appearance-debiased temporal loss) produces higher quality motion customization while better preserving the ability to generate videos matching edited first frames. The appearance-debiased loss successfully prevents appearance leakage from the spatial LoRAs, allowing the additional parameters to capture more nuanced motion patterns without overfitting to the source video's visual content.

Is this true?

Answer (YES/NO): NO